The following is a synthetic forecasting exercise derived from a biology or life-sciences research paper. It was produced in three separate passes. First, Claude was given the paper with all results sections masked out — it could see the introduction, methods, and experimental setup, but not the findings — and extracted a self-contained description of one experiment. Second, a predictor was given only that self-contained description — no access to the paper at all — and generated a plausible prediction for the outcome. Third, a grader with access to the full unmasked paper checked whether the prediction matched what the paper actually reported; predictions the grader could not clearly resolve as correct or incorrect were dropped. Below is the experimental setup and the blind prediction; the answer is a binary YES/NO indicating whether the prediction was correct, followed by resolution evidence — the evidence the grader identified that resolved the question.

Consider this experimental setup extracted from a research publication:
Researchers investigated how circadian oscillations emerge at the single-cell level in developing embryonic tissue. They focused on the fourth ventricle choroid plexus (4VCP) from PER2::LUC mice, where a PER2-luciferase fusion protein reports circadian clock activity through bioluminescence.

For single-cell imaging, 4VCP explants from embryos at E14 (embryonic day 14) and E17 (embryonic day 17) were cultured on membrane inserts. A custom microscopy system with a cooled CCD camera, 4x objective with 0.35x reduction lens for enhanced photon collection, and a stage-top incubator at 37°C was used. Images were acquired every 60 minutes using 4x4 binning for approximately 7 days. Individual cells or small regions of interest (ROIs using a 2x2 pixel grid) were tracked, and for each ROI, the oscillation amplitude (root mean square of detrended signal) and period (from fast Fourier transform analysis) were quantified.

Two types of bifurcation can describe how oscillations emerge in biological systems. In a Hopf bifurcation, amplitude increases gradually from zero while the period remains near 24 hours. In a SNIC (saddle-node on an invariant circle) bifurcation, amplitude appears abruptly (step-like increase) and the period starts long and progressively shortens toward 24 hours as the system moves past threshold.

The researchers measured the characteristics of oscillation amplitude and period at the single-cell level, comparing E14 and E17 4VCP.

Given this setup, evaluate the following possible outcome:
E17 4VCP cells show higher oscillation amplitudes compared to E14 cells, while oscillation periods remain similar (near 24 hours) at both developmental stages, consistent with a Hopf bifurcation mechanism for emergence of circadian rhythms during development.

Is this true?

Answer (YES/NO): NO